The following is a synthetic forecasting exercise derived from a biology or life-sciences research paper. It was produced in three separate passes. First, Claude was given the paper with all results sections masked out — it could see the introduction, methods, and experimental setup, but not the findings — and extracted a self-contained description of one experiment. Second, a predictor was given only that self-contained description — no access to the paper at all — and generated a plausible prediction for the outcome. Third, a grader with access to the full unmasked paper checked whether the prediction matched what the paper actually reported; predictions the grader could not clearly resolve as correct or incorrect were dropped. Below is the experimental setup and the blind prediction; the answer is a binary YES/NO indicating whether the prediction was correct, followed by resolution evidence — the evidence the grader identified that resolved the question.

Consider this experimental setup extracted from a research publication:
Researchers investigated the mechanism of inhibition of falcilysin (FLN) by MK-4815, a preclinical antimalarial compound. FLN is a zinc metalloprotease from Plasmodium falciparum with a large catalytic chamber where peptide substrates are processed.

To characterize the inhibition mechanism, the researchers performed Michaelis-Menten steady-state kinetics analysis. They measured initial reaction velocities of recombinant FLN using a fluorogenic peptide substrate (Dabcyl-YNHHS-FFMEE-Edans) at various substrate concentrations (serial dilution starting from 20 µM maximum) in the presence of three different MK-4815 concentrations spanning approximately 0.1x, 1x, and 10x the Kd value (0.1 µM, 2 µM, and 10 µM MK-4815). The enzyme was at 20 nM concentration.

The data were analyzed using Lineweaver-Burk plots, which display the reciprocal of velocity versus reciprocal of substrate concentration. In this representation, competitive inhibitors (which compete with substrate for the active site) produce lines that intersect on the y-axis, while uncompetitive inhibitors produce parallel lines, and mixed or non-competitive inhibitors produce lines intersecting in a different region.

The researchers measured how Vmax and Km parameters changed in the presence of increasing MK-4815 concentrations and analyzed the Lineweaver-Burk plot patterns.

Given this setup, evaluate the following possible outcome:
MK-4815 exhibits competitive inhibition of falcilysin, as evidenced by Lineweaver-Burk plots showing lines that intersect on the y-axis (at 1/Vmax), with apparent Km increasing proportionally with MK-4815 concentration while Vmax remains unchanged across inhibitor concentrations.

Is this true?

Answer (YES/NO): NO